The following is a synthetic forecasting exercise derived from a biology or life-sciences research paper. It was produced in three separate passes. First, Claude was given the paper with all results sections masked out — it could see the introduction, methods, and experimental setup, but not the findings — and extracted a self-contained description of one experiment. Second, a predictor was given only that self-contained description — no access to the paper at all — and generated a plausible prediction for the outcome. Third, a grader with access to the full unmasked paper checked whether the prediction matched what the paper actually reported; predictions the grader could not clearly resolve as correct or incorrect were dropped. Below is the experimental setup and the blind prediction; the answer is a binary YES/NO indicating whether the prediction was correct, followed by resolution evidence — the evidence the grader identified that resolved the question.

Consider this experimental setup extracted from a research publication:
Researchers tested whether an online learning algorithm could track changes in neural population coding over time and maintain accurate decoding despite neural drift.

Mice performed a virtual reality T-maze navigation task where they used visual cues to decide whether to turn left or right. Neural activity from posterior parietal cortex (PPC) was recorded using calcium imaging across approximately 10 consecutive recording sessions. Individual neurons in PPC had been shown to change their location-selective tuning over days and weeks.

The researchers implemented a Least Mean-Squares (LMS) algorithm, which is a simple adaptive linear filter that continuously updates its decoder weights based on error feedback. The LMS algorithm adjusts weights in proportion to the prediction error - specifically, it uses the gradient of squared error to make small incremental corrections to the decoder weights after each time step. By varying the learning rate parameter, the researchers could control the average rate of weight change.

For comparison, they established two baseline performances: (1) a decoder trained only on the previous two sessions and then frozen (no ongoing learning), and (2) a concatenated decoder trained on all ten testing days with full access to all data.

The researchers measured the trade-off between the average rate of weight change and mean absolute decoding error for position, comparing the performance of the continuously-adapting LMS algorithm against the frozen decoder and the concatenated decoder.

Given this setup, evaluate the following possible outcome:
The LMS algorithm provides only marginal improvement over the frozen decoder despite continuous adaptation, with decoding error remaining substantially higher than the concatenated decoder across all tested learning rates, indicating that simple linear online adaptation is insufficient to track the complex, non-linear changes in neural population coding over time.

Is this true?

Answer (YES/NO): NO